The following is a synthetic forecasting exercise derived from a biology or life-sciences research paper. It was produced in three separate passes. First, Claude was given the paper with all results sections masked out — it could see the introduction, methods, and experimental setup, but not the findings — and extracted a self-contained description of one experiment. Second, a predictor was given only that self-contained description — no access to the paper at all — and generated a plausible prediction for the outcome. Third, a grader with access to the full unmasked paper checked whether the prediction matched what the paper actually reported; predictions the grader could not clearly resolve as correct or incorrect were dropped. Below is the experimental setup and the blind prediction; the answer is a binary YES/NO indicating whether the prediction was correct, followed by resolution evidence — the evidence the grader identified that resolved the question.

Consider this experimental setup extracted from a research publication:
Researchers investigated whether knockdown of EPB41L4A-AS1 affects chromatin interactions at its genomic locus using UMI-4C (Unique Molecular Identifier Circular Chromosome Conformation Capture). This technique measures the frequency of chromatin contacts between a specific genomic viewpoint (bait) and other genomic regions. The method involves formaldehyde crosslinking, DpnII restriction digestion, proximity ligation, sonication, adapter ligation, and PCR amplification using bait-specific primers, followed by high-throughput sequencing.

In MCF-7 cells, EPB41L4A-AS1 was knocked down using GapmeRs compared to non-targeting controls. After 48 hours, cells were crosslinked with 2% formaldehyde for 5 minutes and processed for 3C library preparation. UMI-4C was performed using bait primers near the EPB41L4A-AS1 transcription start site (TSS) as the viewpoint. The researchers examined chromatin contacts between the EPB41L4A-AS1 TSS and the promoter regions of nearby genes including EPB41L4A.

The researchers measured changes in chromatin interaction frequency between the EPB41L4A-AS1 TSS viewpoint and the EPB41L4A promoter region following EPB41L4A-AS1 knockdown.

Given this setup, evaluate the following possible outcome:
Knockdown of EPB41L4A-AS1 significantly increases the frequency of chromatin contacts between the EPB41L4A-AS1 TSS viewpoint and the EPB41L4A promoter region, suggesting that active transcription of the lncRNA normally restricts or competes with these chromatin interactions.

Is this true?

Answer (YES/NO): NO